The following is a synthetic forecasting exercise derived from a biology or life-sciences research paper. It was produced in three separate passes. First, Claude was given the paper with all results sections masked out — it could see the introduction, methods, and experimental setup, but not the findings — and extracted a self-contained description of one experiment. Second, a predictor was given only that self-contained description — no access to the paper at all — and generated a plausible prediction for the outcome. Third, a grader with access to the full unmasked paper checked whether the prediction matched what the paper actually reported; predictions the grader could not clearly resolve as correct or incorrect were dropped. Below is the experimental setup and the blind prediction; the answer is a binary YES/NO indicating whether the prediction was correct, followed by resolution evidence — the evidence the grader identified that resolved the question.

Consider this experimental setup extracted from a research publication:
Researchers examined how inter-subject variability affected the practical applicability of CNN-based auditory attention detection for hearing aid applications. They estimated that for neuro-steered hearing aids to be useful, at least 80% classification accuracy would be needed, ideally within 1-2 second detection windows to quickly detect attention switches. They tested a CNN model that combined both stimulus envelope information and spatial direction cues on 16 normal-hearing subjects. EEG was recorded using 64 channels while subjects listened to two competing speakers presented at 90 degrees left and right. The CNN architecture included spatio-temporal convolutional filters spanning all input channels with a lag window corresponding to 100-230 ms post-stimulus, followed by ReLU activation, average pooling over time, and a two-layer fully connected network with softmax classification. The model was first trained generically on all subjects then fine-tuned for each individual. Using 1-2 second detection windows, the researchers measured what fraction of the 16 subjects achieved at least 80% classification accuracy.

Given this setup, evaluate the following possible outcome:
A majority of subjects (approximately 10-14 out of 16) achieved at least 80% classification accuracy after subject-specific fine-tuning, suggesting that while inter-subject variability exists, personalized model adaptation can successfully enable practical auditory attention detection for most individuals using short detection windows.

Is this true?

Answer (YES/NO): NO